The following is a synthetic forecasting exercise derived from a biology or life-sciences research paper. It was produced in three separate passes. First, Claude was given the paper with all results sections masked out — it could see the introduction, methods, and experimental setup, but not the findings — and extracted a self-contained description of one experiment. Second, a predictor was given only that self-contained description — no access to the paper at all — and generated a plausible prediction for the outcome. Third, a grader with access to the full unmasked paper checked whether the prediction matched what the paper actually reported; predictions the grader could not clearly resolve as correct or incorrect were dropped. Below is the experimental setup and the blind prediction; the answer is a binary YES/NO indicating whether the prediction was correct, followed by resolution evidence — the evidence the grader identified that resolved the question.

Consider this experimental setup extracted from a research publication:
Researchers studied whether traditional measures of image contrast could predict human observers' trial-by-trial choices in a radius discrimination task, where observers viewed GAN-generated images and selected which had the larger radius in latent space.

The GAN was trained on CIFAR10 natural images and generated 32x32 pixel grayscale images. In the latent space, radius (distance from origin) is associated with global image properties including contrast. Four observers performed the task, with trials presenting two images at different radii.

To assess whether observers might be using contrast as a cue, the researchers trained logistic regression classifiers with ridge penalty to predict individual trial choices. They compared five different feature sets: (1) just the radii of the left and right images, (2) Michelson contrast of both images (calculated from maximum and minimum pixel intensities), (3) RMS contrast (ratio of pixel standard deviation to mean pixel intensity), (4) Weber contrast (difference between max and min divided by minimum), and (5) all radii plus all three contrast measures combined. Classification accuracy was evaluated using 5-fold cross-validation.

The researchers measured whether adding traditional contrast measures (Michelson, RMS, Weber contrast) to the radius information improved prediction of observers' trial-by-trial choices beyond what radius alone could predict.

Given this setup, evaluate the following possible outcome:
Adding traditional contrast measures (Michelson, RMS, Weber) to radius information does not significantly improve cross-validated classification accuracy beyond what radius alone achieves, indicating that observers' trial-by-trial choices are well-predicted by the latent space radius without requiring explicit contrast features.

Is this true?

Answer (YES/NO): YES